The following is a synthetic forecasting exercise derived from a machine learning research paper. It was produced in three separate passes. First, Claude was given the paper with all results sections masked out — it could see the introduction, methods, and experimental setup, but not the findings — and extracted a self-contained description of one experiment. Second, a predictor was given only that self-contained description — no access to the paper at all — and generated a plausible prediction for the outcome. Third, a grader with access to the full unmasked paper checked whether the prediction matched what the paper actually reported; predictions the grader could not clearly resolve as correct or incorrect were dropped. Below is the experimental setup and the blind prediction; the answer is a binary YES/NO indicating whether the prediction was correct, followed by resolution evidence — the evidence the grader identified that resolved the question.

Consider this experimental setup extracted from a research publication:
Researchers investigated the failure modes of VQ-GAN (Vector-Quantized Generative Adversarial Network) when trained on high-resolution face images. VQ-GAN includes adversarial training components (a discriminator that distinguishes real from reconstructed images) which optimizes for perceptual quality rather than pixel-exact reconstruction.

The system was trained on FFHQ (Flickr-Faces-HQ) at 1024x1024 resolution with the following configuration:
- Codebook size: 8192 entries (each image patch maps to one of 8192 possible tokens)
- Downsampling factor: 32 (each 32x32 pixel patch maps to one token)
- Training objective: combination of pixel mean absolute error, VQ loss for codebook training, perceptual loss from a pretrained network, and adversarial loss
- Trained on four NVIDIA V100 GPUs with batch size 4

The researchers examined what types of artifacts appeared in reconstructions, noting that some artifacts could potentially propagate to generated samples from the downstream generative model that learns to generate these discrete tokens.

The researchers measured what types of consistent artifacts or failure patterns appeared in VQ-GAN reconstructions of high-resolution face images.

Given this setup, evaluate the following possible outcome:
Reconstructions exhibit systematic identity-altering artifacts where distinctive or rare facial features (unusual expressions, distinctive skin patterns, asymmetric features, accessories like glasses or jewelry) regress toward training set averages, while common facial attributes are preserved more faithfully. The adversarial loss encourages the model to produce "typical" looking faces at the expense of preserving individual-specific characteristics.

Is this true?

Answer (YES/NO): NO